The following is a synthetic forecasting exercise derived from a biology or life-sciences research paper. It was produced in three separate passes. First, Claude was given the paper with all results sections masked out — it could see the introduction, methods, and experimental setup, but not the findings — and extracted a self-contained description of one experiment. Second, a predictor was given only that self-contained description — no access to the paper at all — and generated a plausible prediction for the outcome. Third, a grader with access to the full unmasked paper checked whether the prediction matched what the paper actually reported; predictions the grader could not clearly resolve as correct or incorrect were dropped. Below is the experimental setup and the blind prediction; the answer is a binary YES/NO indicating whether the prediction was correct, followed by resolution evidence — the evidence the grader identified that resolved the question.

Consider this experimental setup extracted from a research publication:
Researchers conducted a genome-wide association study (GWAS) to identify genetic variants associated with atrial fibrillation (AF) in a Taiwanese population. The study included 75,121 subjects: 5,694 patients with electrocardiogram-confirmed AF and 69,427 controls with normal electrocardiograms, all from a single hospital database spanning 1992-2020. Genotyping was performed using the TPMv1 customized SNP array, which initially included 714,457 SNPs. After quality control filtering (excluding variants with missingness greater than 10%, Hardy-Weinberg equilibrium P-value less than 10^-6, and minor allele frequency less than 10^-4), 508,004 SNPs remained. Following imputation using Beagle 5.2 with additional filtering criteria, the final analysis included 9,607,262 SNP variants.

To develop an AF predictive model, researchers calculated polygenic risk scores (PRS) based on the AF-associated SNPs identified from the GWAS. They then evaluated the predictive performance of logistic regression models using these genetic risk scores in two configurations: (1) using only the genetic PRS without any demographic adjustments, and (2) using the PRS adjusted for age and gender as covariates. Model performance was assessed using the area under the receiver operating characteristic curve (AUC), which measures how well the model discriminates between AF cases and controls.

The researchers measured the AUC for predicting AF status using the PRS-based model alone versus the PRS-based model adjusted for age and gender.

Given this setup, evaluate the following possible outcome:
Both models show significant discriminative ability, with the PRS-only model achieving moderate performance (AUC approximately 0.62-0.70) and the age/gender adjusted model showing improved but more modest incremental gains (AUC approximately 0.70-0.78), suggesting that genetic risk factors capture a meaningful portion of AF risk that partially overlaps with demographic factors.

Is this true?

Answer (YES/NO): NO